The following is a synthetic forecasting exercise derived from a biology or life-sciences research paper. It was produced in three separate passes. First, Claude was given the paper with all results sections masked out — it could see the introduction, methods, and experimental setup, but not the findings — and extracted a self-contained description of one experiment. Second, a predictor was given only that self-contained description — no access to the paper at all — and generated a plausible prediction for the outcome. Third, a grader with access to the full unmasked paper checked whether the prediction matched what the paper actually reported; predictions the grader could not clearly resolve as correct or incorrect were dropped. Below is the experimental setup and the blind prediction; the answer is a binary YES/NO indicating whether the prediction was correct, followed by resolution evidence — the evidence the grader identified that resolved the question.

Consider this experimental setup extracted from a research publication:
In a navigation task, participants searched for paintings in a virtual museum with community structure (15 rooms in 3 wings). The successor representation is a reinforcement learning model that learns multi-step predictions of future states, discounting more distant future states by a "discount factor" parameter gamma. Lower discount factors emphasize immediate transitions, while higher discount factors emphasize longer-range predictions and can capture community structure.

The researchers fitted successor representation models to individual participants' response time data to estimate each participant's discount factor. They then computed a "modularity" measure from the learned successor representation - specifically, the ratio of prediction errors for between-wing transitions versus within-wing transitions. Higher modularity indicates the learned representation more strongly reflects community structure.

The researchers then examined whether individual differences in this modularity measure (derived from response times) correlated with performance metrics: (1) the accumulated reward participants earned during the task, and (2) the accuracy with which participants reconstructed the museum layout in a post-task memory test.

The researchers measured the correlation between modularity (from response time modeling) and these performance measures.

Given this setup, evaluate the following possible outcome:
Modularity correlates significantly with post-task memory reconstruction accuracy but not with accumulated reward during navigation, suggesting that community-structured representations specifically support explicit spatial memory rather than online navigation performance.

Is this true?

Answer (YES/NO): NO